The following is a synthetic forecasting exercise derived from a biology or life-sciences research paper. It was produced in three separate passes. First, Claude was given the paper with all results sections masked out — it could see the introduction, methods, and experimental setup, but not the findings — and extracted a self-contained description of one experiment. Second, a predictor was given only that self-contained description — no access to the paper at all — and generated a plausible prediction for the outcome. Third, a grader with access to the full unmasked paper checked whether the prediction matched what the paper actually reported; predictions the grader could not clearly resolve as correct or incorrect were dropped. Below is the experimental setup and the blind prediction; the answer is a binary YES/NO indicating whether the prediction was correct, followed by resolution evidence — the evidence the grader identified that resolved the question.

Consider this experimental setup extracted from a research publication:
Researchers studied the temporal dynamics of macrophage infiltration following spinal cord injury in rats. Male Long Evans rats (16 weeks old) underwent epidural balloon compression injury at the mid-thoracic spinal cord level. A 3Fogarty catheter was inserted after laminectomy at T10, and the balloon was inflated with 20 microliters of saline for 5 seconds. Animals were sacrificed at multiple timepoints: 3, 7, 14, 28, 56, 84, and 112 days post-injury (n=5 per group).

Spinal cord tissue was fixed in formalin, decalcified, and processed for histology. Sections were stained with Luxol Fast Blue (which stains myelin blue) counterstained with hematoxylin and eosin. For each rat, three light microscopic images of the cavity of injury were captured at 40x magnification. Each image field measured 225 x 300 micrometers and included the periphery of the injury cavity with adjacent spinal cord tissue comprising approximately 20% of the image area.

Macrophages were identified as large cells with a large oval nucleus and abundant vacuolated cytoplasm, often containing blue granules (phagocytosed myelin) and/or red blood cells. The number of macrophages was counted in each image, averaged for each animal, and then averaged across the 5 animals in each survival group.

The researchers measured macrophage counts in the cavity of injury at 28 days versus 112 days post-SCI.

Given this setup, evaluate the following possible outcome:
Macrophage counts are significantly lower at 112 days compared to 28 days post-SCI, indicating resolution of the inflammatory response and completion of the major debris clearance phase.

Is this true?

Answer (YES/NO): NO